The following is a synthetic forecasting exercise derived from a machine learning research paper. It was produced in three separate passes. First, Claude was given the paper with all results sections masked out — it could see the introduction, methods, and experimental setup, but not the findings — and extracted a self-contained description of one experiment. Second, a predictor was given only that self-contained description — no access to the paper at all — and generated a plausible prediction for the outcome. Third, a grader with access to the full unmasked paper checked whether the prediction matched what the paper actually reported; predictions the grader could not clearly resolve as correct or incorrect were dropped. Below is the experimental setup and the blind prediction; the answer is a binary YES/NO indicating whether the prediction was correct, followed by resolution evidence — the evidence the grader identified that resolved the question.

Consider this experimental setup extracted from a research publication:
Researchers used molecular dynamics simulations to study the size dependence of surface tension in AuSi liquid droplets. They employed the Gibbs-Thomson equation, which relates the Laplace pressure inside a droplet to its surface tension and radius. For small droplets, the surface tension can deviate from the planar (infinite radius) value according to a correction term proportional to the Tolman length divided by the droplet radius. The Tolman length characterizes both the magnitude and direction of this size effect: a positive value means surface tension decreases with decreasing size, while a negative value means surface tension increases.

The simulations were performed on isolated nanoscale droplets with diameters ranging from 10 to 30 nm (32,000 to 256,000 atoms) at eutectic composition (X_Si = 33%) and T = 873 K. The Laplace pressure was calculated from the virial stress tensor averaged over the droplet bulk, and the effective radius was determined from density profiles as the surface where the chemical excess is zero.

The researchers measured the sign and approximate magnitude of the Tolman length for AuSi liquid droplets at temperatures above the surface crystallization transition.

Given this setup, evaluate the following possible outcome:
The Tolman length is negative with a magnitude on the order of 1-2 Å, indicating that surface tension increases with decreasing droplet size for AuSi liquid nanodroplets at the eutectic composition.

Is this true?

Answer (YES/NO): NO